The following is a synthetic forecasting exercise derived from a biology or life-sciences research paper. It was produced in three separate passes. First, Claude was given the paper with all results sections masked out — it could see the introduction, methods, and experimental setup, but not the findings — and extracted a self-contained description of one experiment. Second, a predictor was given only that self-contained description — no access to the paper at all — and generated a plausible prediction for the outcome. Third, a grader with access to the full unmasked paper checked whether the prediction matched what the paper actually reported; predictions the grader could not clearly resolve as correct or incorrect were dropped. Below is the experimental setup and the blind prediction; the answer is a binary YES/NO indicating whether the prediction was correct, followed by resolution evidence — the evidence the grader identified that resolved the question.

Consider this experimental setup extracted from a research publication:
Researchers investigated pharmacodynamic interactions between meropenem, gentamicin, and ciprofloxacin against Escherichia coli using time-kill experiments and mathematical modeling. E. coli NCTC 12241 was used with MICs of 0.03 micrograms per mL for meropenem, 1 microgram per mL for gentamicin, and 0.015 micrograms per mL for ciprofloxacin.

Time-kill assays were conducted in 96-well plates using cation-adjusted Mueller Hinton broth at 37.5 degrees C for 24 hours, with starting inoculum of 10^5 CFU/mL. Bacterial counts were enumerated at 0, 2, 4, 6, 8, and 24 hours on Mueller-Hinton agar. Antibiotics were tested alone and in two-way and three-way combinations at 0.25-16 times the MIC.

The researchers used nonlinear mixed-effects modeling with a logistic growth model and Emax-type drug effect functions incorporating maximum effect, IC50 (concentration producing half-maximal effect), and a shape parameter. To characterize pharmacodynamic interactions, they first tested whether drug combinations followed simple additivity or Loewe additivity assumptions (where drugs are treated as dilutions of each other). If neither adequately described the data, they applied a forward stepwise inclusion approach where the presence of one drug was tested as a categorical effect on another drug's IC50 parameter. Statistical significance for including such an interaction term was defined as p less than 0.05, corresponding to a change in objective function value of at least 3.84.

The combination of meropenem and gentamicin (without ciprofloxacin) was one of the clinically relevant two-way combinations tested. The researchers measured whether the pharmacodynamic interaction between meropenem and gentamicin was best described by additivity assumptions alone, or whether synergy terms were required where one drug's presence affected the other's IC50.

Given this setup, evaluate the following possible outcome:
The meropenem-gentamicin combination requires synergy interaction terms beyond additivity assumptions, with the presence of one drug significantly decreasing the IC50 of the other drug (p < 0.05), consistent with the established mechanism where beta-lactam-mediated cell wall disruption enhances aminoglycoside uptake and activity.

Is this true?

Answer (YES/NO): NO